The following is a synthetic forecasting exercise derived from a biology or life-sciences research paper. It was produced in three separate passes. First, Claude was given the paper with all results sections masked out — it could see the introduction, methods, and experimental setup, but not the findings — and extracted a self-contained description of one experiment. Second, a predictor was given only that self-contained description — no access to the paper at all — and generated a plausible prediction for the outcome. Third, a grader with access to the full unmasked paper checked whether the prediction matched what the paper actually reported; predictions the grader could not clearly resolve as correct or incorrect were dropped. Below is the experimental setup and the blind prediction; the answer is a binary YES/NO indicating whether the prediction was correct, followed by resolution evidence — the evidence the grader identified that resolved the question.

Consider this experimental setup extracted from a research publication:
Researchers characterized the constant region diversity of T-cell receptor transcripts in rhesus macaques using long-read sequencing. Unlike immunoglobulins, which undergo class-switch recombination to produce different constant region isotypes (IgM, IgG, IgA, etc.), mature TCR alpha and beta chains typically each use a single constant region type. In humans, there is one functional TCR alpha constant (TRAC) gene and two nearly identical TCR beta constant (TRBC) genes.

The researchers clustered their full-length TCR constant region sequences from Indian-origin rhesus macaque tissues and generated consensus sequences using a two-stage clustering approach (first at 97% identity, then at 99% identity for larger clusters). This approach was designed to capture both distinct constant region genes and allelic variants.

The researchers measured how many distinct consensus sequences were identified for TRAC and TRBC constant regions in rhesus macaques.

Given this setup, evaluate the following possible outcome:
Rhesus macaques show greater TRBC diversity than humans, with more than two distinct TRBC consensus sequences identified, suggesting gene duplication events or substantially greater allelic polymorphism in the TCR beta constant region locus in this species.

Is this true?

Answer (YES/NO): NO